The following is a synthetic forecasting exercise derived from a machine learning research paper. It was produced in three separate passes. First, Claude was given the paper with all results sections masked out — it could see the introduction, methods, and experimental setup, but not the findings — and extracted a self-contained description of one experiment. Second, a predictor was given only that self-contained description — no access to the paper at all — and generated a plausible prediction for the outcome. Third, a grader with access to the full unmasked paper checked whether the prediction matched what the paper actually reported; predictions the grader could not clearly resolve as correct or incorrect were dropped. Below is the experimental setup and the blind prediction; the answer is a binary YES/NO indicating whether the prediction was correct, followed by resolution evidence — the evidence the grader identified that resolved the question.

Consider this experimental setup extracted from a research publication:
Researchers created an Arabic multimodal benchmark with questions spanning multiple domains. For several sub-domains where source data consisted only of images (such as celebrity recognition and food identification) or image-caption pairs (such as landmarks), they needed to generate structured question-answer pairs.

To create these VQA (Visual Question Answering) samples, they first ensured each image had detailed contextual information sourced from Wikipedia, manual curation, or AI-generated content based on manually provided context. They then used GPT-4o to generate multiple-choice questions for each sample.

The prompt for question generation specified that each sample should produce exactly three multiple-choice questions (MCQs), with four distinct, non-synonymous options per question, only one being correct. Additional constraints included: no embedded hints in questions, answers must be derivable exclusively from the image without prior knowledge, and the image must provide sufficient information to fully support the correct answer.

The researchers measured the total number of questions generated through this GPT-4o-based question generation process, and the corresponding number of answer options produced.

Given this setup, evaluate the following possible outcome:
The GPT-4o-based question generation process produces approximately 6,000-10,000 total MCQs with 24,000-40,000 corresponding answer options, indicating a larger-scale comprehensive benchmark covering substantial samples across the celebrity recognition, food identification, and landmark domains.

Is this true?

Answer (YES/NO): NO